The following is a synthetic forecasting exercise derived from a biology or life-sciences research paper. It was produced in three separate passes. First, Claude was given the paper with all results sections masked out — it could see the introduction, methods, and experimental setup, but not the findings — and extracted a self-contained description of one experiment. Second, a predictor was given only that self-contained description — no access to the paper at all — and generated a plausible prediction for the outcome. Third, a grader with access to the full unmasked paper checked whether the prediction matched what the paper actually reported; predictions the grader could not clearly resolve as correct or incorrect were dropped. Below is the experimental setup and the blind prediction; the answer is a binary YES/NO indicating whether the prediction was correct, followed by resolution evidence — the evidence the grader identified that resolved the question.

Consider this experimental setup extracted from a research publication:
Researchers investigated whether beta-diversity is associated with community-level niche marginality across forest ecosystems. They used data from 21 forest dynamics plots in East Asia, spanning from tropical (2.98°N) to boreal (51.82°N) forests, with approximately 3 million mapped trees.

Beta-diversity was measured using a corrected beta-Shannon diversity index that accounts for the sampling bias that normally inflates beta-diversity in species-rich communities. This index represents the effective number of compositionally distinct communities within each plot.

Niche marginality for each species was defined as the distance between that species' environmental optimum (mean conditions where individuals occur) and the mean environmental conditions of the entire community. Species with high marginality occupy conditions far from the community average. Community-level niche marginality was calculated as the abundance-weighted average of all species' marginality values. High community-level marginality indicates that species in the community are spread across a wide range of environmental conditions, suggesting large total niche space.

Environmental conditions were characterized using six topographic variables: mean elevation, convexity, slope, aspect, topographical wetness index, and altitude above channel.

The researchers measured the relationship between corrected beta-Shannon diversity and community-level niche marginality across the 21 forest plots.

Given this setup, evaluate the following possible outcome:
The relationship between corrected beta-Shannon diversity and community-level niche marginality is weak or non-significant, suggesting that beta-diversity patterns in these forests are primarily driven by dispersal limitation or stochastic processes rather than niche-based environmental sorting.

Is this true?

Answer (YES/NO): NO